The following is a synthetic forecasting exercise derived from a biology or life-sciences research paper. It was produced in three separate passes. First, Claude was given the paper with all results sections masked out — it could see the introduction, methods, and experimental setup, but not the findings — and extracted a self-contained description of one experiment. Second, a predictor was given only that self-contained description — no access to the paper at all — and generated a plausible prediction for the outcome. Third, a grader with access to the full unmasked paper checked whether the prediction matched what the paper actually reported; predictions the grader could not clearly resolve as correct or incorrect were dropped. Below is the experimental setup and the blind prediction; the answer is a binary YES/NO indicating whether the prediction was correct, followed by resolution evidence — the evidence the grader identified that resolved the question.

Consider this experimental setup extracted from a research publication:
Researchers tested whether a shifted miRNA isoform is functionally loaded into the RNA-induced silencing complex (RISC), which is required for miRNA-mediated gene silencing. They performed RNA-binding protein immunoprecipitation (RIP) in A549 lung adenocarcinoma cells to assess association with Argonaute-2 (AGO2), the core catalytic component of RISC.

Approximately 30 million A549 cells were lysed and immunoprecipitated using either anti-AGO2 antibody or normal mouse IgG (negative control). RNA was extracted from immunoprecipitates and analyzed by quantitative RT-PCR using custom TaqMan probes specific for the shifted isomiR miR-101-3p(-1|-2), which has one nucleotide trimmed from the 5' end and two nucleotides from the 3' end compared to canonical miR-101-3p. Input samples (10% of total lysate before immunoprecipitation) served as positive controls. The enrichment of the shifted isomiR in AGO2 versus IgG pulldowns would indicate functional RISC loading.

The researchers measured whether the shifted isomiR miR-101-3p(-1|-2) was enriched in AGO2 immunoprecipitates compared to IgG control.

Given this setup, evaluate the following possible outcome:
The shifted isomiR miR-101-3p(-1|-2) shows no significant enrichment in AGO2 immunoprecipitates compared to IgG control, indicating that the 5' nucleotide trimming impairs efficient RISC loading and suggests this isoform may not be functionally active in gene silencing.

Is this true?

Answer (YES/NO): NO